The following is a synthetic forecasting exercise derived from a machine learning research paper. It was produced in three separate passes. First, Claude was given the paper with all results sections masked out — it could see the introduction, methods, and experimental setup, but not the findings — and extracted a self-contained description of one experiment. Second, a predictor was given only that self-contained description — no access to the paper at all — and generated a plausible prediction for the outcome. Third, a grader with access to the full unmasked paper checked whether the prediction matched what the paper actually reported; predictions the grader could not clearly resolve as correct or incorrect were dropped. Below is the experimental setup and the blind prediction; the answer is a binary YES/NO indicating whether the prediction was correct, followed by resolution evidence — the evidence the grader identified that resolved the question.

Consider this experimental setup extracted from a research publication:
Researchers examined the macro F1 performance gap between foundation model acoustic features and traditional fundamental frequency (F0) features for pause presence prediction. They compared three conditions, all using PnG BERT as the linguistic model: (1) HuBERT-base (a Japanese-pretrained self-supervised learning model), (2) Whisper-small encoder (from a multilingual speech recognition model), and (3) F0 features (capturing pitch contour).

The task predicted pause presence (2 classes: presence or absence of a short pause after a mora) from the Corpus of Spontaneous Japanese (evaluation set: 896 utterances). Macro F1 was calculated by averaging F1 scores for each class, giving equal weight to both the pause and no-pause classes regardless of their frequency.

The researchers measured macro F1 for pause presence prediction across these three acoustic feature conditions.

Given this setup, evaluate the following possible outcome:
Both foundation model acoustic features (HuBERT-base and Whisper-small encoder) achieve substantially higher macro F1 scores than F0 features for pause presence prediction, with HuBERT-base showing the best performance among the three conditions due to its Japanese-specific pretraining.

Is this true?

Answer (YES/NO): YES